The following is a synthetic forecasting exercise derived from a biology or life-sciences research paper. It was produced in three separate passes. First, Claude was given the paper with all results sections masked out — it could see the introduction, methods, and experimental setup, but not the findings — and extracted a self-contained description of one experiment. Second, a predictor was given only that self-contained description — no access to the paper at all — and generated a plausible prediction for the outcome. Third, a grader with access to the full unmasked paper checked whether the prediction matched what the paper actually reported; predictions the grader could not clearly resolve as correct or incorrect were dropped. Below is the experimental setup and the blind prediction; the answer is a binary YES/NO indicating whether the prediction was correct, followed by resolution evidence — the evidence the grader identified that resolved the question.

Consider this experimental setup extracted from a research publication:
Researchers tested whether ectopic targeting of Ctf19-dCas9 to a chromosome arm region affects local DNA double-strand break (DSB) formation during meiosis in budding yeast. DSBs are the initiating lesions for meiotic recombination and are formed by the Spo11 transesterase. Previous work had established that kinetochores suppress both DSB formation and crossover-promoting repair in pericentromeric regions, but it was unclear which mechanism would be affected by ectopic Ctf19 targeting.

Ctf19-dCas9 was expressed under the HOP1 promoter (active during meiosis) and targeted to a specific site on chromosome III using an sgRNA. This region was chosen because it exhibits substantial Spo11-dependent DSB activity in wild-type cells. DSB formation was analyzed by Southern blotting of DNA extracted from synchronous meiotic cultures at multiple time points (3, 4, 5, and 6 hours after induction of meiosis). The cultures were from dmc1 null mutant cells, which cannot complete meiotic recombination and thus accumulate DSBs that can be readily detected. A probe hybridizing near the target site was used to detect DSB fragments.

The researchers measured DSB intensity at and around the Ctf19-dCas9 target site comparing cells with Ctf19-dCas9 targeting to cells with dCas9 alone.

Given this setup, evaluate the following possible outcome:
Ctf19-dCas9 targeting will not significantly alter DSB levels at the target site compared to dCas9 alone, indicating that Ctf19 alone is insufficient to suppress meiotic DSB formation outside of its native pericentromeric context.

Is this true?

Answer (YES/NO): YES